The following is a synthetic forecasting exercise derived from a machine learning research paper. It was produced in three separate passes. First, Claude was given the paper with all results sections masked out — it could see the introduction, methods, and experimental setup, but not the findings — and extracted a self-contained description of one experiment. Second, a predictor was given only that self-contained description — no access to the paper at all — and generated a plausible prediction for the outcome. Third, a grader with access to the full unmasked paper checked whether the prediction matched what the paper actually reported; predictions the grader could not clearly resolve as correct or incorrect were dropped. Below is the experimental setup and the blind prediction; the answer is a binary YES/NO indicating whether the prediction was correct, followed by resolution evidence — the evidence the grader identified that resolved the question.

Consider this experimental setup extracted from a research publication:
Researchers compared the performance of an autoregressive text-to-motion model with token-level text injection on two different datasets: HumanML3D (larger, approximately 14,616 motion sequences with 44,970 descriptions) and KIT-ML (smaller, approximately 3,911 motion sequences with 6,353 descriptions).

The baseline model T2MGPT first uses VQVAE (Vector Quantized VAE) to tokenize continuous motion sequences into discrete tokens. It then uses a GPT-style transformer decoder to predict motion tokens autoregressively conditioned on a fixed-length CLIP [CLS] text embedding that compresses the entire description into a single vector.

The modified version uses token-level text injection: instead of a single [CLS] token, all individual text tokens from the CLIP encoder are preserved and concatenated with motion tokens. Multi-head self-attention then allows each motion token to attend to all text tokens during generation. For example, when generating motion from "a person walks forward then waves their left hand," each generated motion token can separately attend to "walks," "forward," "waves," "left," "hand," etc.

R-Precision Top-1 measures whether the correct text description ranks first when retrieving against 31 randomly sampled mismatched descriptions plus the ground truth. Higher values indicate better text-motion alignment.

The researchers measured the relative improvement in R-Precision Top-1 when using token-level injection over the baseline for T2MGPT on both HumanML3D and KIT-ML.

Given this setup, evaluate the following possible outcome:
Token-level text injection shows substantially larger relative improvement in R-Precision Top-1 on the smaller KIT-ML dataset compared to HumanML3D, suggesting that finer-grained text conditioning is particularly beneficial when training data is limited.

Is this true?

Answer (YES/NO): NO